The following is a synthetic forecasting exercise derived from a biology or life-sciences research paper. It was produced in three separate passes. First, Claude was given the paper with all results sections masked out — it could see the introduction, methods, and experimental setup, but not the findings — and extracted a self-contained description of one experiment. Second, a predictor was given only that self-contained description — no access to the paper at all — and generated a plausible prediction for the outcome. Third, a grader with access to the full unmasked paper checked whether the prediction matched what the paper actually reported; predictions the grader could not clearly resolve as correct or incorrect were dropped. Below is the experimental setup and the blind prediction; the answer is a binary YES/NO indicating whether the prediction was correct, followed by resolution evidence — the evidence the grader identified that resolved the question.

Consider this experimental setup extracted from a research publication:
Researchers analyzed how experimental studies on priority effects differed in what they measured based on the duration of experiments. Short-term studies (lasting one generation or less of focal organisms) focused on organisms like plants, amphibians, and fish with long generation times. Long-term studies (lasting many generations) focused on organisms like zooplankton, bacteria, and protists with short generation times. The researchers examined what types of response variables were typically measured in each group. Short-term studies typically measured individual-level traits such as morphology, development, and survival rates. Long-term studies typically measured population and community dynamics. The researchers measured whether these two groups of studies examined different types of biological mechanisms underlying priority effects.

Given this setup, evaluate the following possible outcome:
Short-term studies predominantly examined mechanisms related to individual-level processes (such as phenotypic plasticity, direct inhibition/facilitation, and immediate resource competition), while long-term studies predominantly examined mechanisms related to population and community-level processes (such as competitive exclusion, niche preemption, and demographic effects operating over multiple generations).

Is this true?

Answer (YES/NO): NO